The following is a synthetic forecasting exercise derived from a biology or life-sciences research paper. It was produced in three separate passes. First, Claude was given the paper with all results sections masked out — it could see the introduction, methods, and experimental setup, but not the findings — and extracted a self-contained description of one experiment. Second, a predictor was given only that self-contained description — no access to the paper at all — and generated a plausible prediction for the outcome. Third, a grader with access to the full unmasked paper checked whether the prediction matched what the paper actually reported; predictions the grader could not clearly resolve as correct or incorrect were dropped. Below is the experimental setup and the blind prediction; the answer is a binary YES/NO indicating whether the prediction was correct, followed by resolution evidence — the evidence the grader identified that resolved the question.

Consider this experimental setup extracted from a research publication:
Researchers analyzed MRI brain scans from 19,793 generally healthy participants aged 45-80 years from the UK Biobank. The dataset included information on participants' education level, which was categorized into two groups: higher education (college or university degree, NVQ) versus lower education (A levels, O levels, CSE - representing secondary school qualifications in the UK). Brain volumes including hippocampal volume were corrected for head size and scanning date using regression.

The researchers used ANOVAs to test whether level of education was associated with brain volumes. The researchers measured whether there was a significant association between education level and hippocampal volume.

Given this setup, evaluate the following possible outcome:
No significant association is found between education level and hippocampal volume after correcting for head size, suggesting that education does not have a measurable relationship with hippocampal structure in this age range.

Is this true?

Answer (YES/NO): NO